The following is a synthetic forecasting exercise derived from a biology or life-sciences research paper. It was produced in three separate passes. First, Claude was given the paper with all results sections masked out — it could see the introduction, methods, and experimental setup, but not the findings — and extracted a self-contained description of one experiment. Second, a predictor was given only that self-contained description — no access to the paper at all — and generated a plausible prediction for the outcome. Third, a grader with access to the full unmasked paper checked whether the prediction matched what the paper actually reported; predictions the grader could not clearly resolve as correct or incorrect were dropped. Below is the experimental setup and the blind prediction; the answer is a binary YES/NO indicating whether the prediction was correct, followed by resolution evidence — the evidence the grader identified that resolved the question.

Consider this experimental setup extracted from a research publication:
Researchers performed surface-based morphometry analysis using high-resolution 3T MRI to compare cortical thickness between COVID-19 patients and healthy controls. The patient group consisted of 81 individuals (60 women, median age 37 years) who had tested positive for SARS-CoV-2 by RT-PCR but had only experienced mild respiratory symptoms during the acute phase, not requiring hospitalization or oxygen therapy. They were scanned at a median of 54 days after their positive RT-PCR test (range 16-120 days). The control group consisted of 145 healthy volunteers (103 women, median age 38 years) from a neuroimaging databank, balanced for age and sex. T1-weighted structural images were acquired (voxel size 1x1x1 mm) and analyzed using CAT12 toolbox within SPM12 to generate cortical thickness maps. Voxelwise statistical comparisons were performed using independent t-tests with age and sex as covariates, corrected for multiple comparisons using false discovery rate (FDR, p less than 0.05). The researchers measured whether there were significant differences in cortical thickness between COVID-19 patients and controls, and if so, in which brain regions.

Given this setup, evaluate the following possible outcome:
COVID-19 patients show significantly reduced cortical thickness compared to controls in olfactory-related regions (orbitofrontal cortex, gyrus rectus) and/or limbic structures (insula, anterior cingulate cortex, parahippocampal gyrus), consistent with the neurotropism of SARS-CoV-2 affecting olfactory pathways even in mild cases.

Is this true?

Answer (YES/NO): YES